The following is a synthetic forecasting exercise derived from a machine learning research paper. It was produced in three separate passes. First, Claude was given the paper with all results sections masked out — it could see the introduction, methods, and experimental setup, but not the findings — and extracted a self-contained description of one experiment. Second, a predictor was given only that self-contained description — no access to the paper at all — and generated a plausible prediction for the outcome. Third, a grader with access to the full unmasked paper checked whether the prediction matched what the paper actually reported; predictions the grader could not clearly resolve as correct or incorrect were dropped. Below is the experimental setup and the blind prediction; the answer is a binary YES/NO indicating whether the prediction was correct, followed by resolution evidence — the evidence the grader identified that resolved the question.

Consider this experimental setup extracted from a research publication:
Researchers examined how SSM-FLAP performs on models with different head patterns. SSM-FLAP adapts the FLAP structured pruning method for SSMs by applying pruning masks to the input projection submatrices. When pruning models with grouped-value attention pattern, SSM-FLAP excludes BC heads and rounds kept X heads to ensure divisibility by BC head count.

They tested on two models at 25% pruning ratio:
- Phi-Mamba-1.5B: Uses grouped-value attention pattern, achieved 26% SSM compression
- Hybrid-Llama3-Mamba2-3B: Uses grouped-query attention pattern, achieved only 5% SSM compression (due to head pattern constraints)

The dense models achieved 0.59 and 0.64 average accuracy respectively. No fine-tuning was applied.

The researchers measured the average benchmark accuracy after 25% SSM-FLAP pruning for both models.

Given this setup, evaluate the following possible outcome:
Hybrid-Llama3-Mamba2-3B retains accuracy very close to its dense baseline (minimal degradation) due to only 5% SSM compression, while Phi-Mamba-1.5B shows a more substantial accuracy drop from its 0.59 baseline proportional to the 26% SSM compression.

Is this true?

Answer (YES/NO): NO